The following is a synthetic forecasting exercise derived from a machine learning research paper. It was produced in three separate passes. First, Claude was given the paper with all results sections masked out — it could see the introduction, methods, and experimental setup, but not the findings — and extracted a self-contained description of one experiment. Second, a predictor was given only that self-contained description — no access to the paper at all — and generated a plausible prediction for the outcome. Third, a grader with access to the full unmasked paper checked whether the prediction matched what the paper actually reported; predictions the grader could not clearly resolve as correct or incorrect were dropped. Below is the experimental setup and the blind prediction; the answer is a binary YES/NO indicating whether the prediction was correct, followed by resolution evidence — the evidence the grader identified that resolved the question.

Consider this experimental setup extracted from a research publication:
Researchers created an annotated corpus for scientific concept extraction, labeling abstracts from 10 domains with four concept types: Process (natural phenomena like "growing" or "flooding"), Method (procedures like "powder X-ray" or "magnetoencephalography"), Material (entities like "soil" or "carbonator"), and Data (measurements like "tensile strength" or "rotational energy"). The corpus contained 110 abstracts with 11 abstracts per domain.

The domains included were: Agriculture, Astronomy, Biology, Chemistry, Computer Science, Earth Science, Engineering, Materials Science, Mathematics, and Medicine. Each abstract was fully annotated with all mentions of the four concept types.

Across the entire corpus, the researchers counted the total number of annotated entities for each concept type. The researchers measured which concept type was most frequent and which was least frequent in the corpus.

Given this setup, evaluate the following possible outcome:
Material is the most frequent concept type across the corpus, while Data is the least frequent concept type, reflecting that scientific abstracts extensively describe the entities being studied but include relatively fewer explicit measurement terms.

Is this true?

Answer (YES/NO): NO